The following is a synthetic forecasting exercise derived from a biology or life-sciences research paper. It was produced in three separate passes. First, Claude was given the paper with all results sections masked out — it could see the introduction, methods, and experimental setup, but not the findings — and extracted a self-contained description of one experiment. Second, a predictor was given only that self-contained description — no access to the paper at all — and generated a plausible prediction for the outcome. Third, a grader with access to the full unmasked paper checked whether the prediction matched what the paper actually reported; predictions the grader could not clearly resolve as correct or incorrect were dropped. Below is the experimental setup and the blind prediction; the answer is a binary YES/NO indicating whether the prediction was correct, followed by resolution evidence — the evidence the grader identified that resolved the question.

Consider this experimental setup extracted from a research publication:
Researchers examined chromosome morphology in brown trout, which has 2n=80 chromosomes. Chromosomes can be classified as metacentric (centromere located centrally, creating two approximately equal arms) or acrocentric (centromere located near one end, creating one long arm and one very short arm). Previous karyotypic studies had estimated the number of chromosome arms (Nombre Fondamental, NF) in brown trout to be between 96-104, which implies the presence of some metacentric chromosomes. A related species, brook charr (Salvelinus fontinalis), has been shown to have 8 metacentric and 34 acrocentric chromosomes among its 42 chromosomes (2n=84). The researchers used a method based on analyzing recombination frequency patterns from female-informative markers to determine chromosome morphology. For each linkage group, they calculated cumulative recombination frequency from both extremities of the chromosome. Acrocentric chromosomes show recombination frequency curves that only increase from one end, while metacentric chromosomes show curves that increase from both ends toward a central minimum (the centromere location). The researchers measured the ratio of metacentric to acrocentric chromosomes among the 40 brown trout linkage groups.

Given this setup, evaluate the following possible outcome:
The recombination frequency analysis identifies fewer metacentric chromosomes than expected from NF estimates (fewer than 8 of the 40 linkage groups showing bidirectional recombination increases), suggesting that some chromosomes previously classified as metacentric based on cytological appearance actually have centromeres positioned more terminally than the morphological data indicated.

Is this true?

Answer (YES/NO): YES